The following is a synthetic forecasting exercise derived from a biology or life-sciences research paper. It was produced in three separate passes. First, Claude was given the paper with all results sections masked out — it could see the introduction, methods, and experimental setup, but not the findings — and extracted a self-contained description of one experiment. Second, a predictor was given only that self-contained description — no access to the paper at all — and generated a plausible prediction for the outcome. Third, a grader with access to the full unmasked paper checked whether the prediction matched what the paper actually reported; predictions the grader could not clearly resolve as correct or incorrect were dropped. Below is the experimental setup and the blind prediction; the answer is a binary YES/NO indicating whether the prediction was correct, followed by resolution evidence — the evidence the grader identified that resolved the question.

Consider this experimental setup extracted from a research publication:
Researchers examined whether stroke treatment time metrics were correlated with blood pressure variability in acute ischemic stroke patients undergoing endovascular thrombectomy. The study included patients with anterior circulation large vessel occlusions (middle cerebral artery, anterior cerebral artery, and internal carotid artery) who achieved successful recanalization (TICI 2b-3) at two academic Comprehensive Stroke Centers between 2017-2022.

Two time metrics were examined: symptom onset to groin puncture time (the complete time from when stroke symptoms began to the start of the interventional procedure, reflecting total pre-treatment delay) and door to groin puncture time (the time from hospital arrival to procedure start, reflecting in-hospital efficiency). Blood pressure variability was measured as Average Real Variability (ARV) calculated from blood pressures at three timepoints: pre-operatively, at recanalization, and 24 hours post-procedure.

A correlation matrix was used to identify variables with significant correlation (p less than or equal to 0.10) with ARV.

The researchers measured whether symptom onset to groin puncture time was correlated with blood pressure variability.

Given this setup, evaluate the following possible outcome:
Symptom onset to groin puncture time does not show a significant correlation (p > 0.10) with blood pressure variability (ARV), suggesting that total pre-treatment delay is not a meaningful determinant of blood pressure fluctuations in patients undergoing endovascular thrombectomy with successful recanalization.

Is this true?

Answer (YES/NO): YES